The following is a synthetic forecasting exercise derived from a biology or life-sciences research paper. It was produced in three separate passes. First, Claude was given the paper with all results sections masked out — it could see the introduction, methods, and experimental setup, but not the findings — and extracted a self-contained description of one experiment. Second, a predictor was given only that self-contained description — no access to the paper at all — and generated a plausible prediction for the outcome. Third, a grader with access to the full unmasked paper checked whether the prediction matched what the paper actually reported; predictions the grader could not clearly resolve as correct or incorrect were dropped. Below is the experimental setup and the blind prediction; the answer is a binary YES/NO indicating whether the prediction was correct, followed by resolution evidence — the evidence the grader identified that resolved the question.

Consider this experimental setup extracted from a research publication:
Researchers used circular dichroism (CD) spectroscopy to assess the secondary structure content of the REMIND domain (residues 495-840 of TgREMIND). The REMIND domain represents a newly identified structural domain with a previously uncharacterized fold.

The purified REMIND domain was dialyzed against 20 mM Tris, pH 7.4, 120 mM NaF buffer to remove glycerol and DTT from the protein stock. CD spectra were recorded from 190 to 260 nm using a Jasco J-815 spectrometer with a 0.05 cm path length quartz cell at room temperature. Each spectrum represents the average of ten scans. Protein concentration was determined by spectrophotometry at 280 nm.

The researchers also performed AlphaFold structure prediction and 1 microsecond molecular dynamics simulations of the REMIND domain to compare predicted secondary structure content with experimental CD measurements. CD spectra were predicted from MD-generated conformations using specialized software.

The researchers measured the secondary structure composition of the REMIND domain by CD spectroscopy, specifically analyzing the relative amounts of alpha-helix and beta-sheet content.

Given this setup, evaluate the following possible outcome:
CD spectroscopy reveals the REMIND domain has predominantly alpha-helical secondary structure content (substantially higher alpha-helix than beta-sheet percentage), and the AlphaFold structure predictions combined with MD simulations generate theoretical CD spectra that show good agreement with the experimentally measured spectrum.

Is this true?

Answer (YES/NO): YES